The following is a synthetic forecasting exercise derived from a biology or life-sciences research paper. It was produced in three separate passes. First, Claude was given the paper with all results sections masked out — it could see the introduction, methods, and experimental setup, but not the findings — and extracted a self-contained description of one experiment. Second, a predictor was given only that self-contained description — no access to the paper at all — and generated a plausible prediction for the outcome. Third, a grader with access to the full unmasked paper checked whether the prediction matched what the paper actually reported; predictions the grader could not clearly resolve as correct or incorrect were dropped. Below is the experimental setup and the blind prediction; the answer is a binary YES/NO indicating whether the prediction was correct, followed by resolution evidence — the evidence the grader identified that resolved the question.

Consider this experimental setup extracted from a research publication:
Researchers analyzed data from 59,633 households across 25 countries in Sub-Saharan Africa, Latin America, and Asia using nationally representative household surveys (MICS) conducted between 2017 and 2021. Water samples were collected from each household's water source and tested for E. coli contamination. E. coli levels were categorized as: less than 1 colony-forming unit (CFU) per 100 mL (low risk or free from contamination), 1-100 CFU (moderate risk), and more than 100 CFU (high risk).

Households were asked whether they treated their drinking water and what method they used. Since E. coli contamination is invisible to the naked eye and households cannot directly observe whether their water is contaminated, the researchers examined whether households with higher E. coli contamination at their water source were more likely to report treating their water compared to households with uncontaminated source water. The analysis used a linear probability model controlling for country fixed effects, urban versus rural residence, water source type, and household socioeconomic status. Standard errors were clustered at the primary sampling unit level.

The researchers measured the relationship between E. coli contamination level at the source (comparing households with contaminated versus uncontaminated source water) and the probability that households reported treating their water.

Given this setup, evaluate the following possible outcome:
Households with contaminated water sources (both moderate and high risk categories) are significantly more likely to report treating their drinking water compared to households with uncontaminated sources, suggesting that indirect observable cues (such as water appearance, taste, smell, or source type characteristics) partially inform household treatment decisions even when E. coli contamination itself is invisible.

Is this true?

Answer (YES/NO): YES